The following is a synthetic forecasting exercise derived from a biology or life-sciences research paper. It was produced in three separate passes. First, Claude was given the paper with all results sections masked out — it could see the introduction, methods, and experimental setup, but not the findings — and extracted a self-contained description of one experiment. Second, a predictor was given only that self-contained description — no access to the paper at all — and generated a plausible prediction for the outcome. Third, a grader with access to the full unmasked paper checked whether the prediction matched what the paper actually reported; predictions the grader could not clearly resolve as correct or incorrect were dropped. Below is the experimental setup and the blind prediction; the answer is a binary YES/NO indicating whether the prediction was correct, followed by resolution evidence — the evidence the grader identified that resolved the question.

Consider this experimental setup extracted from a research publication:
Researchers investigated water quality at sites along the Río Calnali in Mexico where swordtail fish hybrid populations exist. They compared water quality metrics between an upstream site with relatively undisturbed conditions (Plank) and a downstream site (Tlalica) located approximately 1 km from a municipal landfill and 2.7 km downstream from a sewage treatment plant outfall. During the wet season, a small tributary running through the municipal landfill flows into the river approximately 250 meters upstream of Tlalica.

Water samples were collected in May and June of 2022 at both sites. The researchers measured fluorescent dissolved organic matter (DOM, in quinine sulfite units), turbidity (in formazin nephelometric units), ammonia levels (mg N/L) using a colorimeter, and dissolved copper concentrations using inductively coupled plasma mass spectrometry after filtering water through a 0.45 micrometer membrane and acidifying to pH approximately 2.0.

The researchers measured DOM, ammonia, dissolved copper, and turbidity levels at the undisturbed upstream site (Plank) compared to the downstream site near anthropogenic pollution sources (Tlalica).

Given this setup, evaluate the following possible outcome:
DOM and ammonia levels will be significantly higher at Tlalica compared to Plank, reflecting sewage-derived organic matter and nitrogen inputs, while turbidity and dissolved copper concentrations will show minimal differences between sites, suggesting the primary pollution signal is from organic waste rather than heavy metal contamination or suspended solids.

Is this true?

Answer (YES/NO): NO